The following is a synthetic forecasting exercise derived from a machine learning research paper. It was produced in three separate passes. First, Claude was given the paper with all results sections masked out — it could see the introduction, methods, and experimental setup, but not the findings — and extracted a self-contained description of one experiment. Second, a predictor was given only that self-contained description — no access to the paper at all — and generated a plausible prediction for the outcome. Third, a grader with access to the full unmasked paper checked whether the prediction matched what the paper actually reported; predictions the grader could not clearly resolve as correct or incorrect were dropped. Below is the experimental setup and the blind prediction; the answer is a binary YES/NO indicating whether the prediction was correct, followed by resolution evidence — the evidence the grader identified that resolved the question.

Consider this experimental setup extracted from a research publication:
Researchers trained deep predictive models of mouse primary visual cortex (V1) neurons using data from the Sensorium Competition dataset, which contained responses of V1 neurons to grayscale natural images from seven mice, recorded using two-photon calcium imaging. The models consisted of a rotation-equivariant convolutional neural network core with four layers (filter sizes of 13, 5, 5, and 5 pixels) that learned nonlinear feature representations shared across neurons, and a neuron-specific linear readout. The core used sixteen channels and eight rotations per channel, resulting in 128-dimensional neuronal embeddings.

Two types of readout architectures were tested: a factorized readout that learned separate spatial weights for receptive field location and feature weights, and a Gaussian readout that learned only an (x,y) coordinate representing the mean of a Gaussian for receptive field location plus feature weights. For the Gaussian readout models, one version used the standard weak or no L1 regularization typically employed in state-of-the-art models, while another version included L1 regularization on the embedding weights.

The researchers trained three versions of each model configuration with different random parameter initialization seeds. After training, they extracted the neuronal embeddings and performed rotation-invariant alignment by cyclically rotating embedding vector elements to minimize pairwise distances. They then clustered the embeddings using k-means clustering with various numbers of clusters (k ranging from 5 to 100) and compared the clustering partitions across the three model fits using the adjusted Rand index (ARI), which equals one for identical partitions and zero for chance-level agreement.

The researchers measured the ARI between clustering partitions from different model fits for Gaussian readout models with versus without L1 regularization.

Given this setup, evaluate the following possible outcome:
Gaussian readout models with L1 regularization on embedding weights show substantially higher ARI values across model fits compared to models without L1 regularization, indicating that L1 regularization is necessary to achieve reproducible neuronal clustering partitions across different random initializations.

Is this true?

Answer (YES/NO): NO